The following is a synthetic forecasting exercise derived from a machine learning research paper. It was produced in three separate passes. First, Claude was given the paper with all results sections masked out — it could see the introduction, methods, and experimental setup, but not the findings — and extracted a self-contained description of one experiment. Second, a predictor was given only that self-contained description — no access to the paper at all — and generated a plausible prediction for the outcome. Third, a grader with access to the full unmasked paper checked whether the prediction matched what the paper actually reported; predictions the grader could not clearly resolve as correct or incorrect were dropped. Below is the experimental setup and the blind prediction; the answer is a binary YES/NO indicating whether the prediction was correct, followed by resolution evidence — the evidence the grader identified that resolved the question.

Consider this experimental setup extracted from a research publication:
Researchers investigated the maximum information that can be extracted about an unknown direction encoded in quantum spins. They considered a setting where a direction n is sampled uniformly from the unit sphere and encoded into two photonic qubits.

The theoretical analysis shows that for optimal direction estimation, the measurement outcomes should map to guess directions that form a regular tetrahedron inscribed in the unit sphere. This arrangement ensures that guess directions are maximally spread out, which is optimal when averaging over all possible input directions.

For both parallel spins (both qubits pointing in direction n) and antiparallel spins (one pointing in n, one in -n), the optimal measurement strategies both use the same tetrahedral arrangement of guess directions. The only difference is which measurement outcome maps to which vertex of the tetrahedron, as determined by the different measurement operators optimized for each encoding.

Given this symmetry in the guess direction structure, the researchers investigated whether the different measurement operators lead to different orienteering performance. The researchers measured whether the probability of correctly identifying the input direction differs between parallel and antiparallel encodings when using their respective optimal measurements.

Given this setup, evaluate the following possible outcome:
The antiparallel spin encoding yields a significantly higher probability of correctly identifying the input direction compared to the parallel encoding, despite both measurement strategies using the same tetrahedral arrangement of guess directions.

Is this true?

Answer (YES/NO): YES